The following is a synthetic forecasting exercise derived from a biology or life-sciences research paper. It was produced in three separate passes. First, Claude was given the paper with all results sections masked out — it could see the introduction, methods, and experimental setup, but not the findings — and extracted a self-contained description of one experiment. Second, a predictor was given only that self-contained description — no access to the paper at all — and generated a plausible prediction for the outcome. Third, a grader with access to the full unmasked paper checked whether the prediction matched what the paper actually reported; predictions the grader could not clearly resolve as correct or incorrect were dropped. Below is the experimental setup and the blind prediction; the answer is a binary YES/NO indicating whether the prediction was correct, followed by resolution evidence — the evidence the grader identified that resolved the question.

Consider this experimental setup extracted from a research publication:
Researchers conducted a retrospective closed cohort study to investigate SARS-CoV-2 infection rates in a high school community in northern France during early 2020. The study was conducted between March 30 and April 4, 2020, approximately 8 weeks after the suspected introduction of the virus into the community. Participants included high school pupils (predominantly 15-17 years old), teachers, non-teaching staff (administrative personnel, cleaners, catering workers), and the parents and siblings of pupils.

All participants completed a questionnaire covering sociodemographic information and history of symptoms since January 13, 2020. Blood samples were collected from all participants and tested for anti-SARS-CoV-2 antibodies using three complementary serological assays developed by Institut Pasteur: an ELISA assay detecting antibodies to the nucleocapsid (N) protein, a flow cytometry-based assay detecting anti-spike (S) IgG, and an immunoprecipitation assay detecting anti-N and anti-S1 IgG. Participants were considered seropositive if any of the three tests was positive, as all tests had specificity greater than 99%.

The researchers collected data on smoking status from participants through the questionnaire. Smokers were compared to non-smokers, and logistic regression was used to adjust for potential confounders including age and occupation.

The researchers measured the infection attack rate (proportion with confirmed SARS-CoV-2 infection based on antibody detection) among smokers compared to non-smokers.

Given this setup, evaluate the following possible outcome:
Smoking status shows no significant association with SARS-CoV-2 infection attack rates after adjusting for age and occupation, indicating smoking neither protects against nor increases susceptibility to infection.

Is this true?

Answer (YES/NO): NO